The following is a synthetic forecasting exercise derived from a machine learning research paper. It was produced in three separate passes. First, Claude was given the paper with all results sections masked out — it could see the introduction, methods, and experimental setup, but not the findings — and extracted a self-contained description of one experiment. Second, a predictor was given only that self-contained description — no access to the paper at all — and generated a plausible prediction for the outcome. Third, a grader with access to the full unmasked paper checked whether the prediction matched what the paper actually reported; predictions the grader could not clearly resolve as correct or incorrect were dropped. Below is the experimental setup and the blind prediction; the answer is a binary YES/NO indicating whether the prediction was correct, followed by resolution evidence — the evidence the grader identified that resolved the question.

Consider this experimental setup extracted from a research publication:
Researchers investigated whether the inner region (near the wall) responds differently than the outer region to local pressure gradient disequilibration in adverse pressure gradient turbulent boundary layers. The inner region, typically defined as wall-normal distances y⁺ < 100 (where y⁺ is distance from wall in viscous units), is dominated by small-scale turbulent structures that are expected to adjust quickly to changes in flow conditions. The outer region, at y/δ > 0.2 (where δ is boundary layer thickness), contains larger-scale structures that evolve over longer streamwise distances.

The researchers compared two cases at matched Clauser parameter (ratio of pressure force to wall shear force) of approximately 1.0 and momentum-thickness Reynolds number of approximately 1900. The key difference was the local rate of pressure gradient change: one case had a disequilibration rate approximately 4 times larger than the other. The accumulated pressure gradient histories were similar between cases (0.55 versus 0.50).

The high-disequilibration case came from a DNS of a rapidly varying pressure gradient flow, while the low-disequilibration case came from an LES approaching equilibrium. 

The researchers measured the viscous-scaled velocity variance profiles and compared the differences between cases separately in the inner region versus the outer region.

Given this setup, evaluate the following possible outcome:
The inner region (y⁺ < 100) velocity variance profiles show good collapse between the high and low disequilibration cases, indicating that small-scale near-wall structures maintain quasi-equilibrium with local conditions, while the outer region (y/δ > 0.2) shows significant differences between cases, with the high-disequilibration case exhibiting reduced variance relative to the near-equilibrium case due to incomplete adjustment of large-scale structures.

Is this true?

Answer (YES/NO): NO